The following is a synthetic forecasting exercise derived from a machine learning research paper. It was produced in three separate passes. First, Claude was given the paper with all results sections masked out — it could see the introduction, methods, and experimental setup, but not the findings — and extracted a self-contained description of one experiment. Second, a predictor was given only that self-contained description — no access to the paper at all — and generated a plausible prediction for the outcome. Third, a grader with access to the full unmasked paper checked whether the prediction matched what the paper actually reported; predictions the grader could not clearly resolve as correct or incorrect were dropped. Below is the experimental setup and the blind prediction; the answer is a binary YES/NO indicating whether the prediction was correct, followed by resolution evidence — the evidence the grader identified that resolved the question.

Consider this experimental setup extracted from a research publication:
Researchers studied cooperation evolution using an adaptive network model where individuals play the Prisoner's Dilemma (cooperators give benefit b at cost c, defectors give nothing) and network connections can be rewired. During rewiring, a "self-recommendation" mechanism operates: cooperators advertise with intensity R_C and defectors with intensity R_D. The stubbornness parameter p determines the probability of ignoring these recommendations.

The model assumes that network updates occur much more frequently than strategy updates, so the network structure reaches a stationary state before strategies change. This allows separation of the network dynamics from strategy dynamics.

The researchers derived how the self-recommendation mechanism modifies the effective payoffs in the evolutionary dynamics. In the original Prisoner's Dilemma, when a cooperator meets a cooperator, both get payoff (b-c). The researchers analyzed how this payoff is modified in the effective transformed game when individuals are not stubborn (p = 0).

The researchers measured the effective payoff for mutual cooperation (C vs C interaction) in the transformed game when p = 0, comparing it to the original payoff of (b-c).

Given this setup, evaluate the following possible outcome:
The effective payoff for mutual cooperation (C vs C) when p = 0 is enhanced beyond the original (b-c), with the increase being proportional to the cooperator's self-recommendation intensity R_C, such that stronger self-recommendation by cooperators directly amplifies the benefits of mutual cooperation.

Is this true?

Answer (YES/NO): NO